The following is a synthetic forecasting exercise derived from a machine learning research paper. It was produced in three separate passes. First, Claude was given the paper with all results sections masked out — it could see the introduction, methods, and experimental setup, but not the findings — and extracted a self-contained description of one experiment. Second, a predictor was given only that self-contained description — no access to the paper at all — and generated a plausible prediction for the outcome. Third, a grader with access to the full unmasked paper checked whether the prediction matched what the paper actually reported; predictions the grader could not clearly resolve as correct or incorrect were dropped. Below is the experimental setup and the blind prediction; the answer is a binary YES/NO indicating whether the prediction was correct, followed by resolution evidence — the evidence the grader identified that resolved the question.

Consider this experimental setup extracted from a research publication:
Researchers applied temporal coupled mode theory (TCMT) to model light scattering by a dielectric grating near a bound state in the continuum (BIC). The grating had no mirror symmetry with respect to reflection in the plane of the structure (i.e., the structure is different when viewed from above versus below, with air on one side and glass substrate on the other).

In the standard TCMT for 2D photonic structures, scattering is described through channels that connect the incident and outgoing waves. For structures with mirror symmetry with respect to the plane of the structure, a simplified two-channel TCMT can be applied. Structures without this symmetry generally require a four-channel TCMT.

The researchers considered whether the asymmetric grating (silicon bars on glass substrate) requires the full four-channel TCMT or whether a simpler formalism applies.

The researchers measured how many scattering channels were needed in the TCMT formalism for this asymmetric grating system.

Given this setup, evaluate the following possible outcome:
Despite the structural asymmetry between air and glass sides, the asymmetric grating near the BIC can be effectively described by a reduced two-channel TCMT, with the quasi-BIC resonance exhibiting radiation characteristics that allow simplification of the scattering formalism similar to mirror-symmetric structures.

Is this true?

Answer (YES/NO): YES